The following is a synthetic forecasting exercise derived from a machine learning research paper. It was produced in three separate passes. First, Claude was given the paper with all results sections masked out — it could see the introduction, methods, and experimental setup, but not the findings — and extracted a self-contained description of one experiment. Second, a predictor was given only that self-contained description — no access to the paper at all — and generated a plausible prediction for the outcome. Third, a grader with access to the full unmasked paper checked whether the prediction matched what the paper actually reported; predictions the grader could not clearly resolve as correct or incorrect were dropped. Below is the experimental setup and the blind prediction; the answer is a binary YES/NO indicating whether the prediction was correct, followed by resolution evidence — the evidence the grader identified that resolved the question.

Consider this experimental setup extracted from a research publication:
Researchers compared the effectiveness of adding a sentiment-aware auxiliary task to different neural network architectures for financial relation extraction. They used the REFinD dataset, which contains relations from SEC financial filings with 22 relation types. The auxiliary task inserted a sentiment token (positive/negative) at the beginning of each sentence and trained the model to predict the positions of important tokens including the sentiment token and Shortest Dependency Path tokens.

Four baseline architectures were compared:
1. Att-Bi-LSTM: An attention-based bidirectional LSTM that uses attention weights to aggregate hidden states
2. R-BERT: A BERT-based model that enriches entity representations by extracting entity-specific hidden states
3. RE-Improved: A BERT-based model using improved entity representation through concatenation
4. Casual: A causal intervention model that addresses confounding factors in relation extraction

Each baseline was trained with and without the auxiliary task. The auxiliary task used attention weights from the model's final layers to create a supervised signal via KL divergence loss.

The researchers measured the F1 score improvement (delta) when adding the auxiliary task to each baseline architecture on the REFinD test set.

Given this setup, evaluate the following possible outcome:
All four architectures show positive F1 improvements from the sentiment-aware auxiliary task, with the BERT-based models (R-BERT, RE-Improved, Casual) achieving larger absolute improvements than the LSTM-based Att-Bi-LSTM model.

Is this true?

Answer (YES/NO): NO